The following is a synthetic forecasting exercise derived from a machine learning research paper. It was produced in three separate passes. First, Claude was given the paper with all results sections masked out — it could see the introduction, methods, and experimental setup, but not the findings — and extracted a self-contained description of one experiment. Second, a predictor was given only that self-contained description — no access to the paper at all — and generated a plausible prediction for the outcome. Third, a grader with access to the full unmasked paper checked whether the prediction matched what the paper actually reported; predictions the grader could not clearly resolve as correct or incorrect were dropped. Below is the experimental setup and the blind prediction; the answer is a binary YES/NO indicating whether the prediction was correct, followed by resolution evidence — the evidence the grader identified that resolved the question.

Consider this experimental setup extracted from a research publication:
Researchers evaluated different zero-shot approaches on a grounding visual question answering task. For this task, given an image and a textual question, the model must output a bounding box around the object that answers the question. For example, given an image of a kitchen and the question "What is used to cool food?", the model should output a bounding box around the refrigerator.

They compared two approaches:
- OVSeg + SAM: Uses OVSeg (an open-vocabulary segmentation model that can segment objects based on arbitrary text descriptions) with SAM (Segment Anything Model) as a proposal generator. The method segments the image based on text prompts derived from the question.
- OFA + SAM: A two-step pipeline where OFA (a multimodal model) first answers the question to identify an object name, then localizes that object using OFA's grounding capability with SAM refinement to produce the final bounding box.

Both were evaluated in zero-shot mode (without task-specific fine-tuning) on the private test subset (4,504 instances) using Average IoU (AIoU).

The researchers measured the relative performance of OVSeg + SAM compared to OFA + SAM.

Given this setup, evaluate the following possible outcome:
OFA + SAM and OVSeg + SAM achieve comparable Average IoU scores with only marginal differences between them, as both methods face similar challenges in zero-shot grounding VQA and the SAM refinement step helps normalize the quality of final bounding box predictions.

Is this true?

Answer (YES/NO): NO